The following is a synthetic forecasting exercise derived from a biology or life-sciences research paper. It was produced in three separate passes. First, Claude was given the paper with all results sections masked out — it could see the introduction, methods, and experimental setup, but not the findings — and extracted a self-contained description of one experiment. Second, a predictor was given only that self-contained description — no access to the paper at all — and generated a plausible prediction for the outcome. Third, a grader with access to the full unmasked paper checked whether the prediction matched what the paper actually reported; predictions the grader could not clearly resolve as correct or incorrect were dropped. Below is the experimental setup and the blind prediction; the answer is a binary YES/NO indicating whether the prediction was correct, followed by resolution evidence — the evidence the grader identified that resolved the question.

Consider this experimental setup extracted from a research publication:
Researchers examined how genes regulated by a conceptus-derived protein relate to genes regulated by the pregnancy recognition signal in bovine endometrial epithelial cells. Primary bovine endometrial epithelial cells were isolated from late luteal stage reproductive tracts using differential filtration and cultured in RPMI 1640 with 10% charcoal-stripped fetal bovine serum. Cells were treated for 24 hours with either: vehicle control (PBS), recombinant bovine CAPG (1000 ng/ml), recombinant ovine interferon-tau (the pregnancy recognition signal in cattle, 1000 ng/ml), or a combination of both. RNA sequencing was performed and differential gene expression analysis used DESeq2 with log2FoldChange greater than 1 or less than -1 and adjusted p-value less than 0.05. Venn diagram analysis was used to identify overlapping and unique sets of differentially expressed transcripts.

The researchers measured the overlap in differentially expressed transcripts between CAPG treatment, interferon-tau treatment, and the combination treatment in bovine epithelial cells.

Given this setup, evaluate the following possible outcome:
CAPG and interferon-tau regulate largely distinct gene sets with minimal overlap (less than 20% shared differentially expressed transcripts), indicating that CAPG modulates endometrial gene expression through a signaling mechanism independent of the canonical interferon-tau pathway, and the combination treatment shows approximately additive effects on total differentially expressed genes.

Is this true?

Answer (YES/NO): NO